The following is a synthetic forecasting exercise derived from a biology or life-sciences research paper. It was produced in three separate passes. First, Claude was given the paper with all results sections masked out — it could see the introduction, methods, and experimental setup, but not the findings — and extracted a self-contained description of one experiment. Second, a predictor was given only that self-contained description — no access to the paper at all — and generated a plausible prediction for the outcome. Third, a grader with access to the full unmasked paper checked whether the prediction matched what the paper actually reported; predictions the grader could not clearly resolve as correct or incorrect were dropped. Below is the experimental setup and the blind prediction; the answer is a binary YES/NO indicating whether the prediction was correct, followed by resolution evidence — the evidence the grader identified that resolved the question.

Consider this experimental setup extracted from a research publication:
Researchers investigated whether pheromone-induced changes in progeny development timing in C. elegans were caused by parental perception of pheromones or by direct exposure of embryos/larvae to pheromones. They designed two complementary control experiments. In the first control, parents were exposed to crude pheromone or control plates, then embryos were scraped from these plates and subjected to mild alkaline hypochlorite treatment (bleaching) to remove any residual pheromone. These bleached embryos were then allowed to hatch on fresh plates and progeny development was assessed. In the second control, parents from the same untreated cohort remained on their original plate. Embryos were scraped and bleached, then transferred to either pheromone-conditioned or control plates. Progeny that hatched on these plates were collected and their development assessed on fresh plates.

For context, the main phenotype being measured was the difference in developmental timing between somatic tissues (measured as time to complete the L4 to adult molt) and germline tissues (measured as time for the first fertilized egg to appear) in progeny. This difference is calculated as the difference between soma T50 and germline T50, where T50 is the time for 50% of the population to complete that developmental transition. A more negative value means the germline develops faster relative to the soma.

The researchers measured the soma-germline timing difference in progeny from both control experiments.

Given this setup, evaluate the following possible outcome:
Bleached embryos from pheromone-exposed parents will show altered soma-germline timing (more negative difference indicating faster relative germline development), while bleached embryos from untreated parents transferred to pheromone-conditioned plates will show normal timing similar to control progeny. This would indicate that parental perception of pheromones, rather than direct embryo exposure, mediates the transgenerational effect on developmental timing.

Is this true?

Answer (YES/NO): NO